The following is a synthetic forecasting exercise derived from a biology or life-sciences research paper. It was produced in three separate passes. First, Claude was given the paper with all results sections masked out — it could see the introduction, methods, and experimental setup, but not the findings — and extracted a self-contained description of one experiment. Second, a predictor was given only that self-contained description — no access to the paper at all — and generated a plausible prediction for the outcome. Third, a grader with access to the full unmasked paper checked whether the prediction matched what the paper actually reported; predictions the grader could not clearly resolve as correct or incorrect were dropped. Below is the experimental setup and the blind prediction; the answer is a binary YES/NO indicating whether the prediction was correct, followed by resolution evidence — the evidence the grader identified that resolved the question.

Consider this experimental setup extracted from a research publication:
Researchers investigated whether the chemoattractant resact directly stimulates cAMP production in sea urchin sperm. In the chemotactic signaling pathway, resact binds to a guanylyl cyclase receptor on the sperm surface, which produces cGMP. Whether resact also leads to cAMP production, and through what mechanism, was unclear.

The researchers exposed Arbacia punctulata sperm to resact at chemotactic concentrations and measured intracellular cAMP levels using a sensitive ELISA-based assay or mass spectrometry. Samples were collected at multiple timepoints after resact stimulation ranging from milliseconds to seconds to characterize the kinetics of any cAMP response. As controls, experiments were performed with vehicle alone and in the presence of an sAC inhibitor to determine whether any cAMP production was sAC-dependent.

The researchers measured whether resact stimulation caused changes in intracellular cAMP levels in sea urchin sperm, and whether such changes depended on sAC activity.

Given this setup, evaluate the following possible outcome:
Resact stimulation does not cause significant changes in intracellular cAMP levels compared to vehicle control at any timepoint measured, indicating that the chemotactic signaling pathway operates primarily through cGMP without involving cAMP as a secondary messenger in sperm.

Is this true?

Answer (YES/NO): NO